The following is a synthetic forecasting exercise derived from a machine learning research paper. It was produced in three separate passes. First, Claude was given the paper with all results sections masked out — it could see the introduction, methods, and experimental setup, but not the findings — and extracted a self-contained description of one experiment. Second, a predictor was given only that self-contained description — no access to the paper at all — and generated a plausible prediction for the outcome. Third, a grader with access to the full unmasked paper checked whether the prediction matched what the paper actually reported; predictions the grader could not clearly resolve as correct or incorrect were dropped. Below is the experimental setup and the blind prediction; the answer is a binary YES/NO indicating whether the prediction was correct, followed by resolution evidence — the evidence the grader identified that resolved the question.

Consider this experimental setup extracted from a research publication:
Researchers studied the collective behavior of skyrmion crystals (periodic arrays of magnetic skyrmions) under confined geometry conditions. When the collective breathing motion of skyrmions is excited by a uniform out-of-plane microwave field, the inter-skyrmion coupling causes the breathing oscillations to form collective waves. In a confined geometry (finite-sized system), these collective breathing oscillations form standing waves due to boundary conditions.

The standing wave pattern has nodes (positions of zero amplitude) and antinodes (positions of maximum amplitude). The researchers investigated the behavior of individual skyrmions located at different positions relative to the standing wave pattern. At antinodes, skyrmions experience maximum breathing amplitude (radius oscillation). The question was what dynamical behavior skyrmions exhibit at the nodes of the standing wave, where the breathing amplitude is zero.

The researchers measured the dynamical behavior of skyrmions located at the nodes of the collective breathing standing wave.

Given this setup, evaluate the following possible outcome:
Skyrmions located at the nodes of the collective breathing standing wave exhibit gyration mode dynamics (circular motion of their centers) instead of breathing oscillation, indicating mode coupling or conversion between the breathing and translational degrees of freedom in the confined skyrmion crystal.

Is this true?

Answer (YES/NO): YES